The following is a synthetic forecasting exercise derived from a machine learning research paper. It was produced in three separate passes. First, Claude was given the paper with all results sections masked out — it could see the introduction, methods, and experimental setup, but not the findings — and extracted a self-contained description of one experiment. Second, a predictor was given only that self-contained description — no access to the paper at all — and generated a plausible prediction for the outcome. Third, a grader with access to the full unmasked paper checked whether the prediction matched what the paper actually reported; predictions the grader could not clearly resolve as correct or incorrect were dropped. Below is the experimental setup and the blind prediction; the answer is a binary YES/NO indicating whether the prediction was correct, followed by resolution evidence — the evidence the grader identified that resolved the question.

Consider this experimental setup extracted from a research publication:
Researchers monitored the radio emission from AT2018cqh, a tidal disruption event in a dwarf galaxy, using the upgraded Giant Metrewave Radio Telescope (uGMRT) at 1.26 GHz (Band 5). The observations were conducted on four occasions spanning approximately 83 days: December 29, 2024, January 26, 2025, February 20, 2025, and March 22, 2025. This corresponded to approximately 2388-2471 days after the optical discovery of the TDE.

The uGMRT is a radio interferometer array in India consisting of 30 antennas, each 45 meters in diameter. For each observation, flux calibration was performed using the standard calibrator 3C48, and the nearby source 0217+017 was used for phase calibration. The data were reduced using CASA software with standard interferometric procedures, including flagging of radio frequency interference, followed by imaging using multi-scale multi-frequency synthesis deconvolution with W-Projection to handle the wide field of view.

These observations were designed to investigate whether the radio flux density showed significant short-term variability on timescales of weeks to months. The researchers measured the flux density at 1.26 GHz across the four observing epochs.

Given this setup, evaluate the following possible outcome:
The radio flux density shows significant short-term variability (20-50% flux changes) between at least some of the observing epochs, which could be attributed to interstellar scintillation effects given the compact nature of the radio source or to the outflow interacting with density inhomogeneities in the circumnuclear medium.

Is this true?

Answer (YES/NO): YES